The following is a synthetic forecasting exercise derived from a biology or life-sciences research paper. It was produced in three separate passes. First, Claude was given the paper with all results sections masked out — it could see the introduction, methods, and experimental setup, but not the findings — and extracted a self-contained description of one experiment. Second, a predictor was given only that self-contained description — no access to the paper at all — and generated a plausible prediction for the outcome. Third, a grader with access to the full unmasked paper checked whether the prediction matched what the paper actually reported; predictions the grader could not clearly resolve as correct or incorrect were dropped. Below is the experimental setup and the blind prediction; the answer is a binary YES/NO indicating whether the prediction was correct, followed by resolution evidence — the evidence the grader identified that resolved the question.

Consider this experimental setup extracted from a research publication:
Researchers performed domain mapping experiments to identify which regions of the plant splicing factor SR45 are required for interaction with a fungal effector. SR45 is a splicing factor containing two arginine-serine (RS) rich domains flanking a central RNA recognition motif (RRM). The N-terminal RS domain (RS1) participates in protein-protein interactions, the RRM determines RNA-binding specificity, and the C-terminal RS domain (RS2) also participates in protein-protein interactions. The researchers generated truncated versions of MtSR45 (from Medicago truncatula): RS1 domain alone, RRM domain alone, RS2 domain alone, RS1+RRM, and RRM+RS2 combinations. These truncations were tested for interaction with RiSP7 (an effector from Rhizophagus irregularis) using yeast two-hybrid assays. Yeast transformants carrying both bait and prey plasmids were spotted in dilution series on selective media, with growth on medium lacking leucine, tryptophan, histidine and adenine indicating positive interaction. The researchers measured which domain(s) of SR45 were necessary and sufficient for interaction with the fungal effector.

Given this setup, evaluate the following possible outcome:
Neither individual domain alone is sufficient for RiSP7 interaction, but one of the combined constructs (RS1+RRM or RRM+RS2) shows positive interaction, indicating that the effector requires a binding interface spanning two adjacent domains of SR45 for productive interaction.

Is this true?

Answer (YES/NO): NO